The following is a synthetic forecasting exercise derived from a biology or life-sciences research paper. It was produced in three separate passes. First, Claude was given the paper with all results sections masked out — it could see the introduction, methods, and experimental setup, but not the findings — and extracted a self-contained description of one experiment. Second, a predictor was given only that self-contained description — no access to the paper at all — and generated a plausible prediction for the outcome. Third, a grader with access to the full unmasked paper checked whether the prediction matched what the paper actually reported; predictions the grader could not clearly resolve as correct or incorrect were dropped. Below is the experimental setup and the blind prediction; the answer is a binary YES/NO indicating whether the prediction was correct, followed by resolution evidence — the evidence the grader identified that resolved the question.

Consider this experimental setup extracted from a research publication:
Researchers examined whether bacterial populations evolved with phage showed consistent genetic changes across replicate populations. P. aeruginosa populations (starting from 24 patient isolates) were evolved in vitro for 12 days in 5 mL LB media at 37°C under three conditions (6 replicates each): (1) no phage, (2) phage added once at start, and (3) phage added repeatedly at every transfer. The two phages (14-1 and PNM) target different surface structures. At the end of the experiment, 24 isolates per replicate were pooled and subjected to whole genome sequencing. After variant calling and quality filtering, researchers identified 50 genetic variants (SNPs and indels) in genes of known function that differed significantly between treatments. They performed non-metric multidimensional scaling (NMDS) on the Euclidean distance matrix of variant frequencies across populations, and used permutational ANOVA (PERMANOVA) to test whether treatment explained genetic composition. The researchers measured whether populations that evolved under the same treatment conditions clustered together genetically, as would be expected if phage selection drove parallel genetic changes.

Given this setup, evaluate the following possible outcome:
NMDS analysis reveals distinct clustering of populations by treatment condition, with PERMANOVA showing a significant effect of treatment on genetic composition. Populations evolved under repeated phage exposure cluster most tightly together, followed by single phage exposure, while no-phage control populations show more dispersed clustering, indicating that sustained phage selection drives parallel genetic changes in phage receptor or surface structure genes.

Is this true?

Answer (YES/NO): NO